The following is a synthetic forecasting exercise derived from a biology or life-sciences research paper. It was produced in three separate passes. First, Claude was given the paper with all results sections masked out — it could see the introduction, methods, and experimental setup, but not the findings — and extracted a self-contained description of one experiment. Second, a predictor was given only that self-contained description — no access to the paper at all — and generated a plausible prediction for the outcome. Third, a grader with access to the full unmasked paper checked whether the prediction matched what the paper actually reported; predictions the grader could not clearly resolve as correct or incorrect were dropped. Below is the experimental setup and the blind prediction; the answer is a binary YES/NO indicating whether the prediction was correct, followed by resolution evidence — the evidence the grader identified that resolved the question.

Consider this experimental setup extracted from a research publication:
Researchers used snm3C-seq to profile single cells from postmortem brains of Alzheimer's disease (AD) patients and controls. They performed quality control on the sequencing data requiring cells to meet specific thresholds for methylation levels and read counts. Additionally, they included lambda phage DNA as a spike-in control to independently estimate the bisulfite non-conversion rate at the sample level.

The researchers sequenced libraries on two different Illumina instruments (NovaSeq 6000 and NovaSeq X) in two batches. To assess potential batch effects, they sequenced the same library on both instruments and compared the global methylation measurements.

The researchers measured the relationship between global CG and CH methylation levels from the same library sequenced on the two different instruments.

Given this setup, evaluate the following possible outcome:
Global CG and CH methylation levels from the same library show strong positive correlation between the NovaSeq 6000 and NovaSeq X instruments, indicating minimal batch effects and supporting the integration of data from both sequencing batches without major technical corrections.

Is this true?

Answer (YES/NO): NO